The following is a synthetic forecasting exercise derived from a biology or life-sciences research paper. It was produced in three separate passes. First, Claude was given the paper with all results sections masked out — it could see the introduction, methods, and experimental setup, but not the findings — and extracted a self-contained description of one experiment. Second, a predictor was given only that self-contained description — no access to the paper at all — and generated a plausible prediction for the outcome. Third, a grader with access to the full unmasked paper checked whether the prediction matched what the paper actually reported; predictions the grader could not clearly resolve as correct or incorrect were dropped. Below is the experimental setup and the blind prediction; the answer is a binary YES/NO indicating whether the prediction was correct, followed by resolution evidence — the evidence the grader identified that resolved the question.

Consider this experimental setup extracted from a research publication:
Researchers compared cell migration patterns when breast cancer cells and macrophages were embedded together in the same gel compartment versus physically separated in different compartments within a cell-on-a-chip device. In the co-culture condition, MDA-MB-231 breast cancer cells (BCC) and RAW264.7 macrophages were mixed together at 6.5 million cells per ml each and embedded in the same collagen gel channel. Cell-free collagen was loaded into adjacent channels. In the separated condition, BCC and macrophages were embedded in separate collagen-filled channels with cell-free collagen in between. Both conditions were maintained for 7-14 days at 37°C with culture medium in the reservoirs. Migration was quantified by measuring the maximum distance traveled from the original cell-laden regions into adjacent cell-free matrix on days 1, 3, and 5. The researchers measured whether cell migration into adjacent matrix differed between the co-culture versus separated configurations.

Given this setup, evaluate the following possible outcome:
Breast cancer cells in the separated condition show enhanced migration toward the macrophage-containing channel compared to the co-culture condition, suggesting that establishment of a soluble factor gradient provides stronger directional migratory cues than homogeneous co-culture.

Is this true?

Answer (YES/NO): NO